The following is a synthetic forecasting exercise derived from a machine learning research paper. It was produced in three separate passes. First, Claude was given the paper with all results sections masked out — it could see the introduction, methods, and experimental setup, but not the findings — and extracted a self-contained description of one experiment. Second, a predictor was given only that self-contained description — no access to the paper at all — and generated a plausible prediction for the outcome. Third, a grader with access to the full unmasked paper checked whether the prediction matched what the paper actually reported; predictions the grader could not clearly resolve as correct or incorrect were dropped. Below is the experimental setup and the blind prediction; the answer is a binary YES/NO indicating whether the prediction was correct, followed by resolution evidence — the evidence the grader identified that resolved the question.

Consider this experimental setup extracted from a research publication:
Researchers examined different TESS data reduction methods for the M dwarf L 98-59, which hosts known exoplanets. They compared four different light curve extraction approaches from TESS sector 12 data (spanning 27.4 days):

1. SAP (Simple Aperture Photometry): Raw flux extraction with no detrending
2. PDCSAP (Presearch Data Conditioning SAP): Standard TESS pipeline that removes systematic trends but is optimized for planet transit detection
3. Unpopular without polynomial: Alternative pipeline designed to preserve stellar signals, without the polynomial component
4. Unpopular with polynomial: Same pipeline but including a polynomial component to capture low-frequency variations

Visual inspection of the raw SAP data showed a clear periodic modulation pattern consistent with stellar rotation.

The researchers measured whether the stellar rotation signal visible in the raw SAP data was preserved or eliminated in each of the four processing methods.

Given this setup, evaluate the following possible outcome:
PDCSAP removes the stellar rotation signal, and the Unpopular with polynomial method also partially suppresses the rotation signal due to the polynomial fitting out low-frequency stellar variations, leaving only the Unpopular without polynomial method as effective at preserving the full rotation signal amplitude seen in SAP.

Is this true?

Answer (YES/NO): NO